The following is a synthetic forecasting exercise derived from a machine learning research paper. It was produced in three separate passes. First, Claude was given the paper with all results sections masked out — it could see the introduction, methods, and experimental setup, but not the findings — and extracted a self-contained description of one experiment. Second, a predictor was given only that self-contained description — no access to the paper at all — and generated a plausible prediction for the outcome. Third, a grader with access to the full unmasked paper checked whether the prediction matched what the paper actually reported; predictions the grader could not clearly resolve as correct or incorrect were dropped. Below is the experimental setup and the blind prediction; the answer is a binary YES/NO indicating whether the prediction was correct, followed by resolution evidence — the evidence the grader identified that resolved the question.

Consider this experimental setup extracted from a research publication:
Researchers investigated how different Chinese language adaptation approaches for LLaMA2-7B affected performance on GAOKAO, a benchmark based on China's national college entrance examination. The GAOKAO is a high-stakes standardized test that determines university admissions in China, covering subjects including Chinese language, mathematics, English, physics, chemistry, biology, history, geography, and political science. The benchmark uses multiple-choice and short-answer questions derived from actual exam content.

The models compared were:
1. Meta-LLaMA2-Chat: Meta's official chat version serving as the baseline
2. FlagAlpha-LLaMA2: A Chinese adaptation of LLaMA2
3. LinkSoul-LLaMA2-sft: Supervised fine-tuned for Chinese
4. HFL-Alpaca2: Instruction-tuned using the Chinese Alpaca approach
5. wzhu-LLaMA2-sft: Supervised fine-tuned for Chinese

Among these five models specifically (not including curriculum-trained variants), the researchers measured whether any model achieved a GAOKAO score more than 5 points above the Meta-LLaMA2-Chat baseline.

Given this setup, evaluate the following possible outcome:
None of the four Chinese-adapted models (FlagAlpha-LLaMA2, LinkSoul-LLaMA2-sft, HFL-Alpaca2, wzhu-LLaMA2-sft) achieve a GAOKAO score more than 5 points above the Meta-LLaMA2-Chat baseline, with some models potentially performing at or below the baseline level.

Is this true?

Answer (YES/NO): NO